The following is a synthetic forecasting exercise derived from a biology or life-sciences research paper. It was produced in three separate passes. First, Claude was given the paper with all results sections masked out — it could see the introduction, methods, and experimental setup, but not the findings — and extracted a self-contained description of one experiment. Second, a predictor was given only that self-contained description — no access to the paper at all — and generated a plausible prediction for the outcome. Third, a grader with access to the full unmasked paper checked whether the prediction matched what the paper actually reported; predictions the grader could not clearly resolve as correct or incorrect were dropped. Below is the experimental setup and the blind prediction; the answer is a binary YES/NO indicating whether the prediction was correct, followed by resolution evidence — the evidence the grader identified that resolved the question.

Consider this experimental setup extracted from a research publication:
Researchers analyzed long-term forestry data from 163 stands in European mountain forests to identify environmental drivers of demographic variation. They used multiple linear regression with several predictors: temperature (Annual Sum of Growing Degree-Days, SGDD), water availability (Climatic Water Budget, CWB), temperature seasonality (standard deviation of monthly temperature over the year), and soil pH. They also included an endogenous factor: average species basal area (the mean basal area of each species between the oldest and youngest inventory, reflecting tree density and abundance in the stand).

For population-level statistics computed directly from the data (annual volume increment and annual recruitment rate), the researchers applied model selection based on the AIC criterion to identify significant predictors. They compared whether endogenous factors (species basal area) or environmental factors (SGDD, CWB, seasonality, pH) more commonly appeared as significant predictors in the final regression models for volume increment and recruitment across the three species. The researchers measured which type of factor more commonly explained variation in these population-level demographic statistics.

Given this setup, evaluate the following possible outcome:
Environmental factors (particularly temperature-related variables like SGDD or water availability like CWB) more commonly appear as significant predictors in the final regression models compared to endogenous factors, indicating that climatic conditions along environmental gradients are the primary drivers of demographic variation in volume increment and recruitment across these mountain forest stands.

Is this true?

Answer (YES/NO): NO